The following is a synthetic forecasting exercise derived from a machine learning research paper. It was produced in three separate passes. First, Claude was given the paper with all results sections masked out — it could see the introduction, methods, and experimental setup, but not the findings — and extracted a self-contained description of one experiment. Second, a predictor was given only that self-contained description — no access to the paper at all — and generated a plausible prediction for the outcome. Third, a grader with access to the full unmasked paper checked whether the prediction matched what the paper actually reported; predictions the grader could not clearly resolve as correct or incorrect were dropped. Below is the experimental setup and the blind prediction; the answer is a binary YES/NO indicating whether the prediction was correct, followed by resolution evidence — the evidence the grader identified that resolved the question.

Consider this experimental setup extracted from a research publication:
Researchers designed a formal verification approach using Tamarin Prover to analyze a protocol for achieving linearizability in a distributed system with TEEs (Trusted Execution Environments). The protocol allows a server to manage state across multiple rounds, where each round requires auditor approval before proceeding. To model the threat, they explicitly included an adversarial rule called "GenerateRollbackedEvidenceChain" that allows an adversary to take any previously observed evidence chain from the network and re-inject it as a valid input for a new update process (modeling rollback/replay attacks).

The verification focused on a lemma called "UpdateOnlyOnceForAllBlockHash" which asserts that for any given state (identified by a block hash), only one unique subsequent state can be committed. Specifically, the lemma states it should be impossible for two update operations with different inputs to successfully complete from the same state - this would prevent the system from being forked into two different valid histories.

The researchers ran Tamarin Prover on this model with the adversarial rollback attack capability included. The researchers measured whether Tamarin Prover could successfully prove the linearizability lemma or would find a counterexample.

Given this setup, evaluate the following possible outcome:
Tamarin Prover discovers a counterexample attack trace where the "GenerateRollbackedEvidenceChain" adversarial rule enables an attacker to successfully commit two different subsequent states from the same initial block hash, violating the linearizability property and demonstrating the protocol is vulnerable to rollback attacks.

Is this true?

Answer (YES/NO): NO